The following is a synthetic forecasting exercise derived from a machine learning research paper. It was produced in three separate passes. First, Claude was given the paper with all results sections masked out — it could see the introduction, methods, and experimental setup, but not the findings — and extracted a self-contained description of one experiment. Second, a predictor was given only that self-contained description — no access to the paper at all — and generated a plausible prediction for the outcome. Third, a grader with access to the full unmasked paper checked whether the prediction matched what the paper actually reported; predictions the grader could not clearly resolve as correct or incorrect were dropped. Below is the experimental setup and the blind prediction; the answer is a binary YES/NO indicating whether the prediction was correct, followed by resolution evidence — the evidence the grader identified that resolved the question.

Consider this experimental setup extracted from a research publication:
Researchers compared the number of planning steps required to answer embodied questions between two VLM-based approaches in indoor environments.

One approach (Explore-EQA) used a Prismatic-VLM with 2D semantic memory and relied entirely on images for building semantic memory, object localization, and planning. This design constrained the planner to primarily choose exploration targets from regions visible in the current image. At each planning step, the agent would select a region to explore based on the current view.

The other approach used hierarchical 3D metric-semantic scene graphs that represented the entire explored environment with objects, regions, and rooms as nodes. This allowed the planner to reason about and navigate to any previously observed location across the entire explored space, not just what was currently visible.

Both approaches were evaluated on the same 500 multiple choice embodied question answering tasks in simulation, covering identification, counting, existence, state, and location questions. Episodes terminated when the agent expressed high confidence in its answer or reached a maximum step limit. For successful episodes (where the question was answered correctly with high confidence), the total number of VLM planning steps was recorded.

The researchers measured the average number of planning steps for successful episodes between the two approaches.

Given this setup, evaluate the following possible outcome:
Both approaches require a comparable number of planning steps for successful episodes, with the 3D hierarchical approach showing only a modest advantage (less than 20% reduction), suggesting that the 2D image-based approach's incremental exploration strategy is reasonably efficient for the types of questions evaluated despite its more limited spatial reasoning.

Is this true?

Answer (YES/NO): NO